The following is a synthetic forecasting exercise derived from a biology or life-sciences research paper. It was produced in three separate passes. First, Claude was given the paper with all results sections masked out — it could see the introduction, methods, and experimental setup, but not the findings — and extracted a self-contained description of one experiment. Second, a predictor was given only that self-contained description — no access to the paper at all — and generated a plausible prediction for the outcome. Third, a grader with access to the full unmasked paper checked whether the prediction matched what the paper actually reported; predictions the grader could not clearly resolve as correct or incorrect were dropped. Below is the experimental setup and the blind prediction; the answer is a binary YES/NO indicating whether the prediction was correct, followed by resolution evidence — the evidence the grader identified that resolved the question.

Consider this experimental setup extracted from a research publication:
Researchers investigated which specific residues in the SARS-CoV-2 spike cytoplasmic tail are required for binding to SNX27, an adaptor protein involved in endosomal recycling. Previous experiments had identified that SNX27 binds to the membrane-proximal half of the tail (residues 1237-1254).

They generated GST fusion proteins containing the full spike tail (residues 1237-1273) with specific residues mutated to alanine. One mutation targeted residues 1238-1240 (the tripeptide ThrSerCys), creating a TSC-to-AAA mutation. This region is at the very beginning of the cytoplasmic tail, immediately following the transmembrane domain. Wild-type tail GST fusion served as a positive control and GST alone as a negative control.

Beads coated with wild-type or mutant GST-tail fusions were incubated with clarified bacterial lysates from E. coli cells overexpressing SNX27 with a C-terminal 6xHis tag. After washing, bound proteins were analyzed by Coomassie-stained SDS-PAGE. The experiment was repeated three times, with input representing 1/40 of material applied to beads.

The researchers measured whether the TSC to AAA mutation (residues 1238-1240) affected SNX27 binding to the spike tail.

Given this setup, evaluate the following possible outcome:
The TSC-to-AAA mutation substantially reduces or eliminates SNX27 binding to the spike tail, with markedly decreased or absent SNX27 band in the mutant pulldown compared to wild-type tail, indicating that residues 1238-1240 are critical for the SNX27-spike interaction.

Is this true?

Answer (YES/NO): YES